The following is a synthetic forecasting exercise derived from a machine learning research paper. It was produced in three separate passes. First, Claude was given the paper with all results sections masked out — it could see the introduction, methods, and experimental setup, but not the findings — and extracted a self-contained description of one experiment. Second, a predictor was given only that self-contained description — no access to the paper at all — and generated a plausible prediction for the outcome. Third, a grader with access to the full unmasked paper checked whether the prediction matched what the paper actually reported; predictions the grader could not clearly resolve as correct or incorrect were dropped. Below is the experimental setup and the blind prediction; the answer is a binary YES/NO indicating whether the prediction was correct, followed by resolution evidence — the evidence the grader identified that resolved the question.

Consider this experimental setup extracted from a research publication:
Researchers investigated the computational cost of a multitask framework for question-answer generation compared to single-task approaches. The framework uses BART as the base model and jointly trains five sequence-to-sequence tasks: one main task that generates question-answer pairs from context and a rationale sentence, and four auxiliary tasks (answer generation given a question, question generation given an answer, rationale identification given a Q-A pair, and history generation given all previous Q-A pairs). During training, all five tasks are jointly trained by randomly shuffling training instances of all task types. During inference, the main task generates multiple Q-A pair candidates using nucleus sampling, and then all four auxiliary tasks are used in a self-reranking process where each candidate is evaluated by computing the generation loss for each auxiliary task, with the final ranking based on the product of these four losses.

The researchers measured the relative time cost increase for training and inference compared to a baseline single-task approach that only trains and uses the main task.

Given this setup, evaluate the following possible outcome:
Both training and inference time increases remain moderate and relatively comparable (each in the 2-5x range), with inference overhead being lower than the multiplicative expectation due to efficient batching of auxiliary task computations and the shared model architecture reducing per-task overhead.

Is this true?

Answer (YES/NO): YES